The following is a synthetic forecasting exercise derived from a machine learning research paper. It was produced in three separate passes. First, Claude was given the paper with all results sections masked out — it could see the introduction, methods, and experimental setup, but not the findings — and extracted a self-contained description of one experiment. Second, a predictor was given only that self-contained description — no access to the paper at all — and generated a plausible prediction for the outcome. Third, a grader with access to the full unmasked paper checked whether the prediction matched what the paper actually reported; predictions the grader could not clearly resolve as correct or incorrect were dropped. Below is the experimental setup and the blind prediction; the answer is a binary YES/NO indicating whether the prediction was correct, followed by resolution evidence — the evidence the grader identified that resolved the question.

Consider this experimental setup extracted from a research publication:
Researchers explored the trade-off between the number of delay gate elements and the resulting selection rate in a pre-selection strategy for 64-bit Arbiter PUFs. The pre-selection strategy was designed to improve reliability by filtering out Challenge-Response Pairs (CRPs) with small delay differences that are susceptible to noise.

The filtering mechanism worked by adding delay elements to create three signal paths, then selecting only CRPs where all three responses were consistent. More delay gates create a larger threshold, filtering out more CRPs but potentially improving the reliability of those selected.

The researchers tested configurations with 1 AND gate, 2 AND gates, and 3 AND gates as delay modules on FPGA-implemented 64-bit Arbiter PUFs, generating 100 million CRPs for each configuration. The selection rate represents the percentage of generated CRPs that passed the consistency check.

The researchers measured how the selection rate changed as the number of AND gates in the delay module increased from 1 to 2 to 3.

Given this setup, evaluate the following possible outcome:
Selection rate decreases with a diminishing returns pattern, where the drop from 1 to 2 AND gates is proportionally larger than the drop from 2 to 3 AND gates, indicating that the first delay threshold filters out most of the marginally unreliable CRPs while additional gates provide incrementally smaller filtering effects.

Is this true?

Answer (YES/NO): NO